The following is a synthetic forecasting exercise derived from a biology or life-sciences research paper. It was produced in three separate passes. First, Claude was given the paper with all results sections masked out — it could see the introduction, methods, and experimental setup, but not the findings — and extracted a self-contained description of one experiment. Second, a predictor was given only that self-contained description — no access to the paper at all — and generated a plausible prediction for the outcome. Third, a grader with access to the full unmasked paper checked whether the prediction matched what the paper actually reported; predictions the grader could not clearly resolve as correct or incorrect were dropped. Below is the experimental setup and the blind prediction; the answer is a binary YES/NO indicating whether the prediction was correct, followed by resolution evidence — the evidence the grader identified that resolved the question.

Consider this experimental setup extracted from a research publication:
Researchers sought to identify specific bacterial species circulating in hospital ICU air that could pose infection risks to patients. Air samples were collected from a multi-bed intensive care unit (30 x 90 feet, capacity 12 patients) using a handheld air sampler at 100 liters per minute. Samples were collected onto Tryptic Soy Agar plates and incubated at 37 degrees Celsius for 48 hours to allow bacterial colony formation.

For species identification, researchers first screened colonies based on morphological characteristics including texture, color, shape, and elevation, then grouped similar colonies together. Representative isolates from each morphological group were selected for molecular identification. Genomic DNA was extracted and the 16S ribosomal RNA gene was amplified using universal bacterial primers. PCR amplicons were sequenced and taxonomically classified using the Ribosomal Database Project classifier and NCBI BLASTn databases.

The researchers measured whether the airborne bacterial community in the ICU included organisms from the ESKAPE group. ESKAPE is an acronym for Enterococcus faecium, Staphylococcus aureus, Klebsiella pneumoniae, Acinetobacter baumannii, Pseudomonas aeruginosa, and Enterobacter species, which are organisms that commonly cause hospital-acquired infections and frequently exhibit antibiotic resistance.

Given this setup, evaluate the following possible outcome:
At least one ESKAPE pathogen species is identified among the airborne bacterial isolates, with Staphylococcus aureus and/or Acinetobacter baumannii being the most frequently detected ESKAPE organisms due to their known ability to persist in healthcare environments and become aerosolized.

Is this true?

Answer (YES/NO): NO